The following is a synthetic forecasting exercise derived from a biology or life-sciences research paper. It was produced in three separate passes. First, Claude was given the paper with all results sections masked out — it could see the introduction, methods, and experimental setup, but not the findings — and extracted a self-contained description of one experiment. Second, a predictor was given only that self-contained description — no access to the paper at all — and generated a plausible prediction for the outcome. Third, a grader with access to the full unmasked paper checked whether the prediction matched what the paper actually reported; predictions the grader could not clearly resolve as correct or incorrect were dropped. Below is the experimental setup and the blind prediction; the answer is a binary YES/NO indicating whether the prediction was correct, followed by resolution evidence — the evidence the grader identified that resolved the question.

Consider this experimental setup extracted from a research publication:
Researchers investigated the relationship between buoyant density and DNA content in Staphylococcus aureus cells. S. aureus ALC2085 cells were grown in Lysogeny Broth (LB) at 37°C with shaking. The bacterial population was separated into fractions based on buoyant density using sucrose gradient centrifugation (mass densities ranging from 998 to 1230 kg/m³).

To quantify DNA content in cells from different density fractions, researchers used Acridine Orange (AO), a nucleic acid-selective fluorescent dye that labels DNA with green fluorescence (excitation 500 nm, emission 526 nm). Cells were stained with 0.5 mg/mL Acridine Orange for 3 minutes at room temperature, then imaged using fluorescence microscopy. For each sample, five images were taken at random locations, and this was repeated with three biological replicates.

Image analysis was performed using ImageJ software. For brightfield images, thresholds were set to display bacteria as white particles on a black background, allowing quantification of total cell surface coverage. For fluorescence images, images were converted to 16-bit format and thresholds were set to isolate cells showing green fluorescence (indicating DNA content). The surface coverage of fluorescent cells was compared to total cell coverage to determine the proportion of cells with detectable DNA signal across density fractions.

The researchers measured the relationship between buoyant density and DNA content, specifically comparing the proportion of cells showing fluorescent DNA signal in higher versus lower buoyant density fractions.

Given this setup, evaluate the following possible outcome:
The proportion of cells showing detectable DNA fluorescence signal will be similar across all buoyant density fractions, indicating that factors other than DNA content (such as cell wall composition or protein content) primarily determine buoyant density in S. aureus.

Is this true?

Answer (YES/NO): NO